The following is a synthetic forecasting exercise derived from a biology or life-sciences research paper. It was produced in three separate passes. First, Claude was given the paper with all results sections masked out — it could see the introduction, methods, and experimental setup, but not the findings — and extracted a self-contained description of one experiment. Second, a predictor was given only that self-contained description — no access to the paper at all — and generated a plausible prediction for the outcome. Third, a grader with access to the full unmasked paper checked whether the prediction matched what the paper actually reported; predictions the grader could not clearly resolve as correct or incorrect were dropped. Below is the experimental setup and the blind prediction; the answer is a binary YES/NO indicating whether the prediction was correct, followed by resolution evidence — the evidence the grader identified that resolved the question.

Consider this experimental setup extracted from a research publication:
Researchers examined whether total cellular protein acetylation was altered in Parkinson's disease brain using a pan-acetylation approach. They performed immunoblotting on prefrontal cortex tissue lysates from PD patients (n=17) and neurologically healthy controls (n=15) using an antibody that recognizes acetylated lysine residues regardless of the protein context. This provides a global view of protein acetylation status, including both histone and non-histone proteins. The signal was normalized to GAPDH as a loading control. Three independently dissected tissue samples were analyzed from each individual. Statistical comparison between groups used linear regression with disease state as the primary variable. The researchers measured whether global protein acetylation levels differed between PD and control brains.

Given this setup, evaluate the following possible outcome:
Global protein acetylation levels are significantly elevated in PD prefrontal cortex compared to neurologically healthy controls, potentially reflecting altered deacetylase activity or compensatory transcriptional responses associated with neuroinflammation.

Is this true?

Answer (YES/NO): YES